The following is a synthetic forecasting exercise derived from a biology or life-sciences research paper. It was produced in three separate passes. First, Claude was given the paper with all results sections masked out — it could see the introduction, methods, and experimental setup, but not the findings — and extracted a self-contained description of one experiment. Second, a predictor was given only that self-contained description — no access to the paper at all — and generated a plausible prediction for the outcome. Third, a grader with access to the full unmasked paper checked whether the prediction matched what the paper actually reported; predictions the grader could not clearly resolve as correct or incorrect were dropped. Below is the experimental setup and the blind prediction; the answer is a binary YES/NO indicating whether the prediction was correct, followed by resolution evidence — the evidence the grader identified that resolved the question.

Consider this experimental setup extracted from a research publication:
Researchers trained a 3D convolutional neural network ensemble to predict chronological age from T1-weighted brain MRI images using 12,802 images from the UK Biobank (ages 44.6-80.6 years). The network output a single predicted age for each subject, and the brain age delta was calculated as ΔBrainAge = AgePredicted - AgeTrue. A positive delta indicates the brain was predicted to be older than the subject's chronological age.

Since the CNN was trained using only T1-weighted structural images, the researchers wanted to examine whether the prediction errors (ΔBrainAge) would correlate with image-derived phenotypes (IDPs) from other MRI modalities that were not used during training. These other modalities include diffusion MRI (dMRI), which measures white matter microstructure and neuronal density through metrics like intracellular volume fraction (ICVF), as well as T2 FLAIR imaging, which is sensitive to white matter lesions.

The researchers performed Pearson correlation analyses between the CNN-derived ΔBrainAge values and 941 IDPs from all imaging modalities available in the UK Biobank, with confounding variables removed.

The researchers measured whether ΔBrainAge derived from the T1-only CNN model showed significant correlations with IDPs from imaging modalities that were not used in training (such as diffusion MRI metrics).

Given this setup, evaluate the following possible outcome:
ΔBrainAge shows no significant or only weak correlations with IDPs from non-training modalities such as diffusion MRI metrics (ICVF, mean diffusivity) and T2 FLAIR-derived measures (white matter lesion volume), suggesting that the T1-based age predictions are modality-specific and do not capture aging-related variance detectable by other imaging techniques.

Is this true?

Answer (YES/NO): NO